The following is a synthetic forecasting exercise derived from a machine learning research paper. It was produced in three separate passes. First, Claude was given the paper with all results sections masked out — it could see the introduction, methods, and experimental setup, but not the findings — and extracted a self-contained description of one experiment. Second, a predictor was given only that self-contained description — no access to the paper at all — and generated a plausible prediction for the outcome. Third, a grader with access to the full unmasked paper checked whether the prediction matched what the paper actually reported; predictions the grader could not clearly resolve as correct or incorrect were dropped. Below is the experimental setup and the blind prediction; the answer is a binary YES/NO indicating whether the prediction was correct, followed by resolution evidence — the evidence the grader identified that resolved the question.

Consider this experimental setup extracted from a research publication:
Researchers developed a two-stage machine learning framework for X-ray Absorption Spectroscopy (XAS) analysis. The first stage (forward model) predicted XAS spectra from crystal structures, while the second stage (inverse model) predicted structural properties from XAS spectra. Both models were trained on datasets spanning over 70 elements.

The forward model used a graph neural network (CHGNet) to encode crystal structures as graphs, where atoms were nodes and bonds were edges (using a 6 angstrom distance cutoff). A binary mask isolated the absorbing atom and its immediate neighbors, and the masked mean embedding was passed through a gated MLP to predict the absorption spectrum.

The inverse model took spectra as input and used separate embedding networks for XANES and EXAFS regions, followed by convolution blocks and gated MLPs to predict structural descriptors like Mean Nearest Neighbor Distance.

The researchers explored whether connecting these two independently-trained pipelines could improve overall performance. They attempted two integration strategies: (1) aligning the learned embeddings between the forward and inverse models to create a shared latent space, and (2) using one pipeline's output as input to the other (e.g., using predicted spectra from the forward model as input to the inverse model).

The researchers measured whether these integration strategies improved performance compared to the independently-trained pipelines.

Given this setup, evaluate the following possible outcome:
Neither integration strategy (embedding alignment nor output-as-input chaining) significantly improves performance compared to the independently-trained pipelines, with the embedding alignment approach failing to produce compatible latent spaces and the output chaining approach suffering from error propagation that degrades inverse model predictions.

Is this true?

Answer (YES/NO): NO